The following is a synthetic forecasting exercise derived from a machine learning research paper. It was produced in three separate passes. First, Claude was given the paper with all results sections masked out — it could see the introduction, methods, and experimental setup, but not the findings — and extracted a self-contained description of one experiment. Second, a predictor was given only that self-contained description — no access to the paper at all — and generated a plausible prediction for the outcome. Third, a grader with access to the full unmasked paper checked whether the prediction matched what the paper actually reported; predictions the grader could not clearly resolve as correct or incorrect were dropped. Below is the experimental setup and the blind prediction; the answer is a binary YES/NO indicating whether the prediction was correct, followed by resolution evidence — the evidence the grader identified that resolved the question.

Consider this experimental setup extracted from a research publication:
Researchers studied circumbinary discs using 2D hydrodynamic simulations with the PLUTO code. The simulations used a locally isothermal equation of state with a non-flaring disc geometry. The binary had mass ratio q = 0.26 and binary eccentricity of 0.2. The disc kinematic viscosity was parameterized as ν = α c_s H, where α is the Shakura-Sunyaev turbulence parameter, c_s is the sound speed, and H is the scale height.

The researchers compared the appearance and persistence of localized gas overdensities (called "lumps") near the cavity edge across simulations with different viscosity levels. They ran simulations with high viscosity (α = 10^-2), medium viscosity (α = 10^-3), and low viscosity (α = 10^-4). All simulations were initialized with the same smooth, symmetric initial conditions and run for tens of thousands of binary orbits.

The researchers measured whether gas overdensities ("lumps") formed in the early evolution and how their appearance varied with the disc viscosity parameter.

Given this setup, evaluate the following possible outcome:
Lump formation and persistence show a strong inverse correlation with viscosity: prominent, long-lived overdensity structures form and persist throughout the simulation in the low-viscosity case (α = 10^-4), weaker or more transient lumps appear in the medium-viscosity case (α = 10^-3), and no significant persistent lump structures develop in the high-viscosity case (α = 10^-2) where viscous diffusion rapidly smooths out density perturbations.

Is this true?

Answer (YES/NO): NO